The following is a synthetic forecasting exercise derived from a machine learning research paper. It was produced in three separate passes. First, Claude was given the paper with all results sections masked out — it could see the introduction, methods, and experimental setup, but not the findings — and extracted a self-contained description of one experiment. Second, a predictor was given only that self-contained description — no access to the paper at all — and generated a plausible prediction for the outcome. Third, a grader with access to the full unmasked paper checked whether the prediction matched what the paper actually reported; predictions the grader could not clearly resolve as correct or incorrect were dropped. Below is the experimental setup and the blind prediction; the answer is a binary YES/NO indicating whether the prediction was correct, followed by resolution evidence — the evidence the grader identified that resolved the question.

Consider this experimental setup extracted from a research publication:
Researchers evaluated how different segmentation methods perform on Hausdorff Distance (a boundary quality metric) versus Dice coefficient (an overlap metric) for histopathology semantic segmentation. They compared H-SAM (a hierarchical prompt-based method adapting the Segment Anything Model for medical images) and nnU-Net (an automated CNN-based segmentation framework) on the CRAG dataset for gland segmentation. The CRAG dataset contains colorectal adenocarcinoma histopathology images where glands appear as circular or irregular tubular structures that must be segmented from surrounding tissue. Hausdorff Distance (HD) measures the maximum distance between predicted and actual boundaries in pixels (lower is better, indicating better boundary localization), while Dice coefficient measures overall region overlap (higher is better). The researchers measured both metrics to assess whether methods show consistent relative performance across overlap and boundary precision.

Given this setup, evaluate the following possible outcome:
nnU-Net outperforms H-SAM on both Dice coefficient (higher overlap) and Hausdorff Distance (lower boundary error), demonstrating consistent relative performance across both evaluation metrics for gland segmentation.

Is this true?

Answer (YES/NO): NO